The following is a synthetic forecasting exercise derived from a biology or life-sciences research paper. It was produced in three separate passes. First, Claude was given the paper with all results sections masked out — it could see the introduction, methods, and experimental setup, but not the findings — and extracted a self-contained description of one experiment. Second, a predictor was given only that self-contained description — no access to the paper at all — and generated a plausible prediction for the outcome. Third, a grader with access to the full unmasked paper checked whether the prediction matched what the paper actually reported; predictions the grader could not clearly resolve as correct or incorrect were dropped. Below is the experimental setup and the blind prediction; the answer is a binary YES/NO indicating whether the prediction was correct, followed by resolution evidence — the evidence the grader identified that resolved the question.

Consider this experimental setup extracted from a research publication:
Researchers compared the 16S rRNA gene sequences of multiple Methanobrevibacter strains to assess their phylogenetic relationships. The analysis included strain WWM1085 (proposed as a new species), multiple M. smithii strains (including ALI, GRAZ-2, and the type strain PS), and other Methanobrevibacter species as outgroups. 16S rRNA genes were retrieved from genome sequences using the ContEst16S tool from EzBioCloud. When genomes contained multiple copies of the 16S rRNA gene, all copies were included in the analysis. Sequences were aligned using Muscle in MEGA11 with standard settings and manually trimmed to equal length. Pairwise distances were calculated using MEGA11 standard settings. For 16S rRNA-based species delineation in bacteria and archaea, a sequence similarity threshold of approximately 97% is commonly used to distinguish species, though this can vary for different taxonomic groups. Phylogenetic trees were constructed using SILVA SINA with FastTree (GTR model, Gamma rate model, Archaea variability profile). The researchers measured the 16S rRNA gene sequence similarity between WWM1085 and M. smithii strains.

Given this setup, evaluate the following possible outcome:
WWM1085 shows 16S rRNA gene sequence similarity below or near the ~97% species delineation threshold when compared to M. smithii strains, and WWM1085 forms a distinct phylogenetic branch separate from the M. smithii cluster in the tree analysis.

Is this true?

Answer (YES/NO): NO